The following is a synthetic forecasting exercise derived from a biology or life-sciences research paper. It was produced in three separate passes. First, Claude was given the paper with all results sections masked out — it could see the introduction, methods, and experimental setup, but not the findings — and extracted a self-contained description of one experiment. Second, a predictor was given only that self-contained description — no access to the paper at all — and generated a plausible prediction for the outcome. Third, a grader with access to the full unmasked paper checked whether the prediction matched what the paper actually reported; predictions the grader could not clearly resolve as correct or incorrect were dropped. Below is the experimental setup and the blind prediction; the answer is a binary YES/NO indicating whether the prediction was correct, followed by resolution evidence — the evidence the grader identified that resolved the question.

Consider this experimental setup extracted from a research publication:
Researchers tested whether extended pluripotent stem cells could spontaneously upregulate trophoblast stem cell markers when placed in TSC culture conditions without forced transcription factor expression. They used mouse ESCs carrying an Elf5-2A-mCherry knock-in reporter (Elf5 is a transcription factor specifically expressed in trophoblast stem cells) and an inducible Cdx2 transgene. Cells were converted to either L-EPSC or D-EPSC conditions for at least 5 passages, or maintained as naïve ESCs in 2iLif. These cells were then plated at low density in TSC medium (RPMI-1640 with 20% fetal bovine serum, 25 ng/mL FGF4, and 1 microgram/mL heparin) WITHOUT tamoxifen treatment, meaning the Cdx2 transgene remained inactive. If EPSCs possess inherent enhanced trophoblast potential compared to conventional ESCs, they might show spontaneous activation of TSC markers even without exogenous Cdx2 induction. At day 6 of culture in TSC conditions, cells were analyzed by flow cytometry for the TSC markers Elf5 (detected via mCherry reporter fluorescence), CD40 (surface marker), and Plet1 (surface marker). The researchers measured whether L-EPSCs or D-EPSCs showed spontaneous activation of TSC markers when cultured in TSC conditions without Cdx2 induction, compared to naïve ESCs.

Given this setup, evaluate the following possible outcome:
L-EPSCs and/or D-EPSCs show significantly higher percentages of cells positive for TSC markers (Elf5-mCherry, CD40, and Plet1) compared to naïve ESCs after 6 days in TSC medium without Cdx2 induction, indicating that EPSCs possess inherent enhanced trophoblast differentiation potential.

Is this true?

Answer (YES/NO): NO